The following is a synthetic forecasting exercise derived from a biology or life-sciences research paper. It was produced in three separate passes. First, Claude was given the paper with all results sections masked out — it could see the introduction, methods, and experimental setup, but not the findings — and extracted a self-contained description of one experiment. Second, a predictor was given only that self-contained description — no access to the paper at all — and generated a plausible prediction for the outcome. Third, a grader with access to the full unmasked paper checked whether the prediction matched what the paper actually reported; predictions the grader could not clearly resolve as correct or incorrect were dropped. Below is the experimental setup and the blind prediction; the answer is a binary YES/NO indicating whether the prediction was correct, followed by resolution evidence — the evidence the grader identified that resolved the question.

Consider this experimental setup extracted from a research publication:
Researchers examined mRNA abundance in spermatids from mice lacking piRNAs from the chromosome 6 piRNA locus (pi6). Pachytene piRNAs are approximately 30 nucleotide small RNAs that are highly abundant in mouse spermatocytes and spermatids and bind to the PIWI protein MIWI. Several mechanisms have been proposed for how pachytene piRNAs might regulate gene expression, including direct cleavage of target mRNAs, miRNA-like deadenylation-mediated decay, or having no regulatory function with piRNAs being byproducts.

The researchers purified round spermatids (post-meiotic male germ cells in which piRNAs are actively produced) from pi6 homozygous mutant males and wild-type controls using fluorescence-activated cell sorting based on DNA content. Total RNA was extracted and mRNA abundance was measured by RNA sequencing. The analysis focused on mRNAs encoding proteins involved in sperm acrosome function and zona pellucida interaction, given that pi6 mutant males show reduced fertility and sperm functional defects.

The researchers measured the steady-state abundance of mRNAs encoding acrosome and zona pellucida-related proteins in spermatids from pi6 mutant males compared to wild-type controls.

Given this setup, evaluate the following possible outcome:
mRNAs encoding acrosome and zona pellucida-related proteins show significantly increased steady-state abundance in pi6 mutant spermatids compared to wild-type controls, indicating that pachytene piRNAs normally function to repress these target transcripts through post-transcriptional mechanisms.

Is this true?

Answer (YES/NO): YES